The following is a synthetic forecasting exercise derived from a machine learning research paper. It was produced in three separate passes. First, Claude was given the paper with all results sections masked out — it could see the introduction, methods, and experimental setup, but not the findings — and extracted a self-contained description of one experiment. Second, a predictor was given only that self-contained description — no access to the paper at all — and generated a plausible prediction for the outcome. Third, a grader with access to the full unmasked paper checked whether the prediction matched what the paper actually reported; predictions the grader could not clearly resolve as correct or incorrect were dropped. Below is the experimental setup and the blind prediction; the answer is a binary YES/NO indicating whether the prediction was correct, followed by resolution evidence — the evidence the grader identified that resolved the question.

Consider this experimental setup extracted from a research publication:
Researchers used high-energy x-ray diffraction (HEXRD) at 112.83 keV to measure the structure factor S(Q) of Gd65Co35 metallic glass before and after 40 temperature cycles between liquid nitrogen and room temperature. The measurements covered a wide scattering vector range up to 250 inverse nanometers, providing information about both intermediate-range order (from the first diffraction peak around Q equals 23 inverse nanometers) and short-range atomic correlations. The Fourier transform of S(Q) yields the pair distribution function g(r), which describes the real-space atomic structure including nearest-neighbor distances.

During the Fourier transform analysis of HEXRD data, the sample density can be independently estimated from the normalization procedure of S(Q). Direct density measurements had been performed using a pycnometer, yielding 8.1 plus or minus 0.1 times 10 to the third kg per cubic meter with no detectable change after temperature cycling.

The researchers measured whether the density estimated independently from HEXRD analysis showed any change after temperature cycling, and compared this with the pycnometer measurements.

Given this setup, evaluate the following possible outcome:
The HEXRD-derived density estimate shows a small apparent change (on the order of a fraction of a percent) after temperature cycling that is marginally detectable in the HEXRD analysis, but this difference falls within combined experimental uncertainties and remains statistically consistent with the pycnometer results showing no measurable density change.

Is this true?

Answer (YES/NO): NO